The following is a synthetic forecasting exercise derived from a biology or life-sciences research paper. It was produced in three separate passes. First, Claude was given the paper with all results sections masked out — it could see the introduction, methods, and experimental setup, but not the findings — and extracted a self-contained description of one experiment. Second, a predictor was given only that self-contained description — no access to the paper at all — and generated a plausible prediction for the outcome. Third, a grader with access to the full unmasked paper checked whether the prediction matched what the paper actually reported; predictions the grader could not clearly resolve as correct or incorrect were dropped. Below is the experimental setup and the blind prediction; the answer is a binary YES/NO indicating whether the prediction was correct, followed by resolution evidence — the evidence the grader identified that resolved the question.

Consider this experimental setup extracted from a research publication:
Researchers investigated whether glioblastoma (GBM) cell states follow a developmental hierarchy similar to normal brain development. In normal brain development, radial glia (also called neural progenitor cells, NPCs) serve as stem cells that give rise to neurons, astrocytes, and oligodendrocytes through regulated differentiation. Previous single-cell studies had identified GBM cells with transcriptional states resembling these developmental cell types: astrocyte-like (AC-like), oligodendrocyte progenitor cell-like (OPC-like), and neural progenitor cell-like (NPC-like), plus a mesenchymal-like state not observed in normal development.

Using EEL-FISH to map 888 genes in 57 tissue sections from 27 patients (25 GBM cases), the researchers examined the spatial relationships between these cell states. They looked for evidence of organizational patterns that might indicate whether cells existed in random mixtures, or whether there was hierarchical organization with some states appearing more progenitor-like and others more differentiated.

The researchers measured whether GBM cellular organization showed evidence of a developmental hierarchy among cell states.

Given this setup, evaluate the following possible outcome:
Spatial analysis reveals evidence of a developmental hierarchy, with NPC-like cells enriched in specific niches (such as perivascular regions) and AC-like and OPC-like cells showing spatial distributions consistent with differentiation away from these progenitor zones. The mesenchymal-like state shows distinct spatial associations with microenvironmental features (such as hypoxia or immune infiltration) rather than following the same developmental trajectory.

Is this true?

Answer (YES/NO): NO